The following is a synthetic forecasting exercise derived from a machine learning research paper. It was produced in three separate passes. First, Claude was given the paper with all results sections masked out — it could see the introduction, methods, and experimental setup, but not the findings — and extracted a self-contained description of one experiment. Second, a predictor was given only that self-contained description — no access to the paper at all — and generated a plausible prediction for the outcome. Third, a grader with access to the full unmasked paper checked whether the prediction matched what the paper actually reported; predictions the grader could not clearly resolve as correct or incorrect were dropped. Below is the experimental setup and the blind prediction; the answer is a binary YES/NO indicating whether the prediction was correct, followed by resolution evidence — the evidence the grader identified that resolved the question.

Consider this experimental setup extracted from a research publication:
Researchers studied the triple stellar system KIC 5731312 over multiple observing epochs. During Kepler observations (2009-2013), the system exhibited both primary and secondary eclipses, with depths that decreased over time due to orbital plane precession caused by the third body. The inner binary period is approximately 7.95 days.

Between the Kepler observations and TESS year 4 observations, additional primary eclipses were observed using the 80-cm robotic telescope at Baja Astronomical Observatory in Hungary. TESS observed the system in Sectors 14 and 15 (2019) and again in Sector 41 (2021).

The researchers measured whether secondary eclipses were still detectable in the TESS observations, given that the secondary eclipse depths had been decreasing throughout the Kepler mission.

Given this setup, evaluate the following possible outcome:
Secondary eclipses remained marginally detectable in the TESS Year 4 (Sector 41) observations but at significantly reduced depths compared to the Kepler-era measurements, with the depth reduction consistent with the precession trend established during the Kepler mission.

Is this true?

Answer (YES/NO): NO